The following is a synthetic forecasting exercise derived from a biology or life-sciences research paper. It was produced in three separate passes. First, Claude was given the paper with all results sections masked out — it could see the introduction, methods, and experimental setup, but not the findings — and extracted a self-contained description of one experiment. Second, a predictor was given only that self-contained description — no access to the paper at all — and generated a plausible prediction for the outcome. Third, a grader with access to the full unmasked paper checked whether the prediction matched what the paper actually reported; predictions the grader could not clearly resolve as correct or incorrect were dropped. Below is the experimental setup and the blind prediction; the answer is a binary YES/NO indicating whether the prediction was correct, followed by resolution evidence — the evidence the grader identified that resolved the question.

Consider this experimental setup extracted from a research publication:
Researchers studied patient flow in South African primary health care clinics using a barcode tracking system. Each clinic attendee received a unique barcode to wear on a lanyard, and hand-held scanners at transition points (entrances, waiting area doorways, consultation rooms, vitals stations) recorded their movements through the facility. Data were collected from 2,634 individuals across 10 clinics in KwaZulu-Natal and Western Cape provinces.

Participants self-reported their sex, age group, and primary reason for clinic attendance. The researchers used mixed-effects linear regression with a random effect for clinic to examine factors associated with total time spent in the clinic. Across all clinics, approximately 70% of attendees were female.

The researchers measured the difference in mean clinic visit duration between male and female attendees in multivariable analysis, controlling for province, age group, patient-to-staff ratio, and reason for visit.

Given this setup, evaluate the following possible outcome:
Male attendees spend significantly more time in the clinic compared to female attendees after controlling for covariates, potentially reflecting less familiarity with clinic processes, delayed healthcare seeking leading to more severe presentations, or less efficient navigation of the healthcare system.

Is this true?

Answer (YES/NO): NO